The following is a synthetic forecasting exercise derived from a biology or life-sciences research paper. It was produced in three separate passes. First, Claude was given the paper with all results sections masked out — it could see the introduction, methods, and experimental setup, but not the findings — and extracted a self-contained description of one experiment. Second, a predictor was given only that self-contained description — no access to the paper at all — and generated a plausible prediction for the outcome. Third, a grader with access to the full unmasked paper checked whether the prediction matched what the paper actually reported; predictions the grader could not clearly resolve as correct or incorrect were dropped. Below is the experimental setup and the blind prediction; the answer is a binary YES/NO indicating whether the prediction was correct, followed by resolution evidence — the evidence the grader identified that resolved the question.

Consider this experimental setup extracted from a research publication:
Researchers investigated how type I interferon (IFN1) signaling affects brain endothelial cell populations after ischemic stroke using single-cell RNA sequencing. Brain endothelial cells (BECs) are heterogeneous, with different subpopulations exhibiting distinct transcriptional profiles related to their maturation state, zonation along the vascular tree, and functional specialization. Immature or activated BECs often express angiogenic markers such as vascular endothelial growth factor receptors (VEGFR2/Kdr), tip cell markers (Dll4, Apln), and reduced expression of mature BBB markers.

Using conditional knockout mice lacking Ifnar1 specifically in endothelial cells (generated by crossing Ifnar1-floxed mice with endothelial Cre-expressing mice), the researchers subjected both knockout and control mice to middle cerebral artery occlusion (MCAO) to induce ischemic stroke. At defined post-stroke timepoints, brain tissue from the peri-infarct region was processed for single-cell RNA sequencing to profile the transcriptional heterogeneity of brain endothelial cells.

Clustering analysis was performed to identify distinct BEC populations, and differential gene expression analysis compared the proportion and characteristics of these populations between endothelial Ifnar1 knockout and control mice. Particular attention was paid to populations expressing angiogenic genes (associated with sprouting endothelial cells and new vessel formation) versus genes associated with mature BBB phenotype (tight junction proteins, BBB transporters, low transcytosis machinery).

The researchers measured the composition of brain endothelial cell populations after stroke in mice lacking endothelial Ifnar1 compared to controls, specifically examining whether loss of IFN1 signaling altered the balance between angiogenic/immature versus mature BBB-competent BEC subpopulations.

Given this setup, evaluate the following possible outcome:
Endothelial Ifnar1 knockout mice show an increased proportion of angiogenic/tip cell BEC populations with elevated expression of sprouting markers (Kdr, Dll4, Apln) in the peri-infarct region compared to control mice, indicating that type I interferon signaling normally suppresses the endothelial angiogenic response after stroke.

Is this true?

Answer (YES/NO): YES